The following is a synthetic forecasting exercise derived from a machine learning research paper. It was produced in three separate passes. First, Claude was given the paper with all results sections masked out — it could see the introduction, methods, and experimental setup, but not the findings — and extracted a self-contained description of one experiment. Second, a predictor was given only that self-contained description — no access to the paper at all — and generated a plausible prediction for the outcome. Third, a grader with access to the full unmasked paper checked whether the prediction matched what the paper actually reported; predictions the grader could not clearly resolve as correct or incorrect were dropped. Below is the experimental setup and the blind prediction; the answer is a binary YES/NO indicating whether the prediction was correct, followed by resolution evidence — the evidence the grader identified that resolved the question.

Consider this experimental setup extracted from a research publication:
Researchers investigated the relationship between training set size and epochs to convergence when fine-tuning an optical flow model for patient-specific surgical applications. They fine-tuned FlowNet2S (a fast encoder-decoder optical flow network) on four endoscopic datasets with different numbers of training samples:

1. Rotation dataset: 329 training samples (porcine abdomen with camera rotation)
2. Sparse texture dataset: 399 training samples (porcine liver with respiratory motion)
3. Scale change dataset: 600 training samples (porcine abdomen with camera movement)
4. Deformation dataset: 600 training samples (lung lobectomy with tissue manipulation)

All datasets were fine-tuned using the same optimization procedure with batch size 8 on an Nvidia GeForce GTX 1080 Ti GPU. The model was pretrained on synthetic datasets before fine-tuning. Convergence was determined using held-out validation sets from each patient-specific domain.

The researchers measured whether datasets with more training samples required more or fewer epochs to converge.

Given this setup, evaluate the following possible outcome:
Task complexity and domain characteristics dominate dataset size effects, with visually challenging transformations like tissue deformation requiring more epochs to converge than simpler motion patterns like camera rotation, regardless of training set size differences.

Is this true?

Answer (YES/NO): YES